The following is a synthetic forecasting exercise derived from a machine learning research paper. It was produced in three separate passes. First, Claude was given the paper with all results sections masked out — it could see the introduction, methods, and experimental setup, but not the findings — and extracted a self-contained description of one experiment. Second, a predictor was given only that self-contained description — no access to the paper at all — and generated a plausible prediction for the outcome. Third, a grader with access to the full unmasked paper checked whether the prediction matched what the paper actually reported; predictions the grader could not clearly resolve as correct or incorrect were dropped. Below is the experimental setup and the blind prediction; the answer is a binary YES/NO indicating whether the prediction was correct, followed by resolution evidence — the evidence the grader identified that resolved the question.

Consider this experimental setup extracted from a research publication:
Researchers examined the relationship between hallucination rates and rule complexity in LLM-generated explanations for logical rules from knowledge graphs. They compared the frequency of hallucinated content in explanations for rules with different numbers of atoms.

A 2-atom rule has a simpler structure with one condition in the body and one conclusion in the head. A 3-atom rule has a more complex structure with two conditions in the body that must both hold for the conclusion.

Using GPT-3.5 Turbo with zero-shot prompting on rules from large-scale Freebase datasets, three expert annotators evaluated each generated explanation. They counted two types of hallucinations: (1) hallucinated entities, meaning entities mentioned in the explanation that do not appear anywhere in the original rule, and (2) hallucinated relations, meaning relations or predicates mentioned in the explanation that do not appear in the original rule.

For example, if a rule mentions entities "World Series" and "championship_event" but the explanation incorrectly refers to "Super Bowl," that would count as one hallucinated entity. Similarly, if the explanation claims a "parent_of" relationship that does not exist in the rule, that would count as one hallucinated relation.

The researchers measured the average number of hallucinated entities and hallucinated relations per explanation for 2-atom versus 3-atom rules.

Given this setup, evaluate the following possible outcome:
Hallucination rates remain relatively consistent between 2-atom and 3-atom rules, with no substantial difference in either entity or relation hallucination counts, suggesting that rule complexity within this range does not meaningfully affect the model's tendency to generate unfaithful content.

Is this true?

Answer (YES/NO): NO